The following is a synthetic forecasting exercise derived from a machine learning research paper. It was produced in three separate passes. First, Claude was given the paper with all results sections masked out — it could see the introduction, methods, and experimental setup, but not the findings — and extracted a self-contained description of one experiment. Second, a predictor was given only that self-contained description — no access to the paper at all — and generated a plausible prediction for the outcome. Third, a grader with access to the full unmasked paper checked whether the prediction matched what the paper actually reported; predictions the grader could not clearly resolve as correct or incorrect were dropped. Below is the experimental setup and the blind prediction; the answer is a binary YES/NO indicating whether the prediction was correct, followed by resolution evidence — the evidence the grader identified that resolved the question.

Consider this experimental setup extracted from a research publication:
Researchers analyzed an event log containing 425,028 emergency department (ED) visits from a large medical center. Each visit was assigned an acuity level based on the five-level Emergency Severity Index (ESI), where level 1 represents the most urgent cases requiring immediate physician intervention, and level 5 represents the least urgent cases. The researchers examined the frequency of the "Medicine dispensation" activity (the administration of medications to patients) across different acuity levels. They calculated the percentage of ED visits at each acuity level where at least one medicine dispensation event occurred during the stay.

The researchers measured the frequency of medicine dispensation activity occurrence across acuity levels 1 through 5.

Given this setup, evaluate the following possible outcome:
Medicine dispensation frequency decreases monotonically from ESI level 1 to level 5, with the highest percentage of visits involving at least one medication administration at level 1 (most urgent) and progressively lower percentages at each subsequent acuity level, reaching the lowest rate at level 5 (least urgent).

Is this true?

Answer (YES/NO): YES